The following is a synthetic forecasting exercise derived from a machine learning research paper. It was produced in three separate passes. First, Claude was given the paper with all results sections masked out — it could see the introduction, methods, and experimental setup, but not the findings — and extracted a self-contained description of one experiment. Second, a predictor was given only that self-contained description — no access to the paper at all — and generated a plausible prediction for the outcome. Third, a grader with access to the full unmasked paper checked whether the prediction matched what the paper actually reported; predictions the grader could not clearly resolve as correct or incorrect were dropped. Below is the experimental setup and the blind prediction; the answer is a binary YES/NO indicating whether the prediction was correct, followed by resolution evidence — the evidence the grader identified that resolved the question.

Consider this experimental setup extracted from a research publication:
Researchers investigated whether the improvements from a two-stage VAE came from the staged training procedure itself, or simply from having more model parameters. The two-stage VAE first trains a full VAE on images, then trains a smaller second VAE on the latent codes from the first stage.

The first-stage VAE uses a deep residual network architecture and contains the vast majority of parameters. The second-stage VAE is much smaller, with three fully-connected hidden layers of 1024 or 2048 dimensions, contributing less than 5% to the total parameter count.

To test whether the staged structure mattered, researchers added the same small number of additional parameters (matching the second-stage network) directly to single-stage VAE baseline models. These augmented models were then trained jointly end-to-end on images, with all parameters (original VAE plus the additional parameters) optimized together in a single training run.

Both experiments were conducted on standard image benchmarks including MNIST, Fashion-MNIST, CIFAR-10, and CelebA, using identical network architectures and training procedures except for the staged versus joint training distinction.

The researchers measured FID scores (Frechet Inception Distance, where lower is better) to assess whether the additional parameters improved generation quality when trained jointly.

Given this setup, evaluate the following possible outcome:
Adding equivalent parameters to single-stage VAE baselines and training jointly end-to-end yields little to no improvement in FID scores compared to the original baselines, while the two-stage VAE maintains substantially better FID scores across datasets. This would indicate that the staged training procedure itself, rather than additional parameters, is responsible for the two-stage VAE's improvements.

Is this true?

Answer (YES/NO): YES